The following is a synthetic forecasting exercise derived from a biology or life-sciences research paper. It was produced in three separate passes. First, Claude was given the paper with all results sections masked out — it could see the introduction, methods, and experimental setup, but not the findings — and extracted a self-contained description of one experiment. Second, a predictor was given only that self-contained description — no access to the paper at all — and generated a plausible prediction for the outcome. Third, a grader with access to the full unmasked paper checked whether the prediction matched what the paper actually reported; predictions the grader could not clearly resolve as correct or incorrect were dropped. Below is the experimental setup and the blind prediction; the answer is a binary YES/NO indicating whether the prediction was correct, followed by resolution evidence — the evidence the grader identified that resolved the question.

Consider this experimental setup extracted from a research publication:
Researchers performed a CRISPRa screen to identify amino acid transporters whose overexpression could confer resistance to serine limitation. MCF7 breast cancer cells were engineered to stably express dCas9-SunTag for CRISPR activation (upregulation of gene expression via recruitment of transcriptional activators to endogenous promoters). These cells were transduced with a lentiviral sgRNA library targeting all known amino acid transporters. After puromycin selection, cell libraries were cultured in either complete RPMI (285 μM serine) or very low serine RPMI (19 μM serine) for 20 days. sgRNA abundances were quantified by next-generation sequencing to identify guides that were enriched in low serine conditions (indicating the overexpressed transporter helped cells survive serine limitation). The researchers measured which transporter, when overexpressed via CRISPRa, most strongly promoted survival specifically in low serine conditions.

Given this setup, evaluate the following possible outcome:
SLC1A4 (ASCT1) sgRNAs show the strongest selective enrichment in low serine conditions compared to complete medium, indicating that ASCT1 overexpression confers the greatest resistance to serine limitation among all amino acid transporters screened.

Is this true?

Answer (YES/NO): NO